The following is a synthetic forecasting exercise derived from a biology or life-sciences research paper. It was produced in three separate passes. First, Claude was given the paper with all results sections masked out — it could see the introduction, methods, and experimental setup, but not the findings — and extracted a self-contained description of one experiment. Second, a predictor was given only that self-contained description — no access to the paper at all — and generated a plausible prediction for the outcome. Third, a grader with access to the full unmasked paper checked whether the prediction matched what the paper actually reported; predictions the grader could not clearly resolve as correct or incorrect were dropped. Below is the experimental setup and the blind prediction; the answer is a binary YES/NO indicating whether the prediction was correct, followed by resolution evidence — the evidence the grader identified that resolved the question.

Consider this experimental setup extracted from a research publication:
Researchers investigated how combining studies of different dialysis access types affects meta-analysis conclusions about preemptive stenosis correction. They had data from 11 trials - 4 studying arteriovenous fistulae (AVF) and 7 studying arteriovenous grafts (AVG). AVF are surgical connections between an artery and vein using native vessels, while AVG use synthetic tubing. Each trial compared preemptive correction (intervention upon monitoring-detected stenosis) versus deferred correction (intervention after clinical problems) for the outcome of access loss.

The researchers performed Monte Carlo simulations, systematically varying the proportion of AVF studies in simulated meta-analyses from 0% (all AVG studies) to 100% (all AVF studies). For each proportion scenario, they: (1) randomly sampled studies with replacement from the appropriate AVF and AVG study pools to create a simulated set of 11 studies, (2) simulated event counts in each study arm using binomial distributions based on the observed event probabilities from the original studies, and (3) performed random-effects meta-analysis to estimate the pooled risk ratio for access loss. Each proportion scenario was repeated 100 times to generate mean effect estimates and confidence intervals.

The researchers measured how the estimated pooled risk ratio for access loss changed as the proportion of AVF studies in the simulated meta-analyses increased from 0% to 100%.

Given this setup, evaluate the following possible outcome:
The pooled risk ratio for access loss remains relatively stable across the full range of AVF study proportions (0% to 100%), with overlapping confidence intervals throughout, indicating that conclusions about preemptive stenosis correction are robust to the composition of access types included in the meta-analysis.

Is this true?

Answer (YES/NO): NO